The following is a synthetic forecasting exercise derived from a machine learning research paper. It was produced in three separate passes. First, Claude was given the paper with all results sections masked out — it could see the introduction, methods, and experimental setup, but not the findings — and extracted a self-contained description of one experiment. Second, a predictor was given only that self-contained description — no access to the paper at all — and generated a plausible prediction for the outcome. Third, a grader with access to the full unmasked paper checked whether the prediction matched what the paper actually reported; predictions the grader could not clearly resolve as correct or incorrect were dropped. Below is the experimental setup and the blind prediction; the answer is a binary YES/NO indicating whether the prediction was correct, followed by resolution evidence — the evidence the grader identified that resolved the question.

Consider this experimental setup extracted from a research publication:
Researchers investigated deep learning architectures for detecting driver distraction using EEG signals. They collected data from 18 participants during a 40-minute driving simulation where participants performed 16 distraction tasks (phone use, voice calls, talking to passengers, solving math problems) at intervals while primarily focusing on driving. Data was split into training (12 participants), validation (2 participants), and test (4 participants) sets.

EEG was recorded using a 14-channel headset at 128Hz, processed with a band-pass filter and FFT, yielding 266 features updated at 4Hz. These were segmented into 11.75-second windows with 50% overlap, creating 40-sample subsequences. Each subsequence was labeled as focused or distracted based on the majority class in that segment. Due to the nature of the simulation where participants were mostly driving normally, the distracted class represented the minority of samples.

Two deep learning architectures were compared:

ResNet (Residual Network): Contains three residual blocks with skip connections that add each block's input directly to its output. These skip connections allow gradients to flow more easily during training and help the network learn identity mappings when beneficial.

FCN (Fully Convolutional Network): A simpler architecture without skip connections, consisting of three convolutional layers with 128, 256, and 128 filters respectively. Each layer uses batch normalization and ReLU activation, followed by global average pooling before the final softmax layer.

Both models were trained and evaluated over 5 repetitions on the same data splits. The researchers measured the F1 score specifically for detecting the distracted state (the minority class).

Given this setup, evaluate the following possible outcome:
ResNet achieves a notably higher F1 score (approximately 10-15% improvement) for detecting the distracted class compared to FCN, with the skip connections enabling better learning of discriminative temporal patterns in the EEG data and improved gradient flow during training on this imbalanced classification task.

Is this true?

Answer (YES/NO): NO